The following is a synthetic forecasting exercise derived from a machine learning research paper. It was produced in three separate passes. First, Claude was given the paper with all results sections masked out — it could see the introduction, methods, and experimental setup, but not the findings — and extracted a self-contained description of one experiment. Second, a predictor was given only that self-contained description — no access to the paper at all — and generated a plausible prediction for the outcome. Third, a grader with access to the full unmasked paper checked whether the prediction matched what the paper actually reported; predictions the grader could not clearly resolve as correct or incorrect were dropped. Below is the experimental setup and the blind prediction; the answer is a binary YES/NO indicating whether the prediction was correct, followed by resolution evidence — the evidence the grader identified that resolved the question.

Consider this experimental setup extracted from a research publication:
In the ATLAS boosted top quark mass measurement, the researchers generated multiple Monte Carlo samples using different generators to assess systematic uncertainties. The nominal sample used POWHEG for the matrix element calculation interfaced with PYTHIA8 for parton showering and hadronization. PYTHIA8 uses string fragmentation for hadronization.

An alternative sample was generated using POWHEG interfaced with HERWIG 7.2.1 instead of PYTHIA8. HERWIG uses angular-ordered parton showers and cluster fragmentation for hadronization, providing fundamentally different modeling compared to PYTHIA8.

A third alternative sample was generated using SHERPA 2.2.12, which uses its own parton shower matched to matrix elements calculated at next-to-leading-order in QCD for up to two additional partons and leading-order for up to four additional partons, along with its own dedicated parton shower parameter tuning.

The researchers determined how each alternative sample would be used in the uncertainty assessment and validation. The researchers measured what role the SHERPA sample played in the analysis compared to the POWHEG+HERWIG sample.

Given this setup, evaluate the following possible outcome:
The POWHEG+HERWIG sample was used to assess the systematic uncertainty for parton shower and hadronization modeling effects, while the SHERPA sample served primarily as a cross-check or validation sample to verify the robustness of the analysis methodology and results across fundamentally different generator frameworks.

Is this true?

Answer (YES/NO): YES